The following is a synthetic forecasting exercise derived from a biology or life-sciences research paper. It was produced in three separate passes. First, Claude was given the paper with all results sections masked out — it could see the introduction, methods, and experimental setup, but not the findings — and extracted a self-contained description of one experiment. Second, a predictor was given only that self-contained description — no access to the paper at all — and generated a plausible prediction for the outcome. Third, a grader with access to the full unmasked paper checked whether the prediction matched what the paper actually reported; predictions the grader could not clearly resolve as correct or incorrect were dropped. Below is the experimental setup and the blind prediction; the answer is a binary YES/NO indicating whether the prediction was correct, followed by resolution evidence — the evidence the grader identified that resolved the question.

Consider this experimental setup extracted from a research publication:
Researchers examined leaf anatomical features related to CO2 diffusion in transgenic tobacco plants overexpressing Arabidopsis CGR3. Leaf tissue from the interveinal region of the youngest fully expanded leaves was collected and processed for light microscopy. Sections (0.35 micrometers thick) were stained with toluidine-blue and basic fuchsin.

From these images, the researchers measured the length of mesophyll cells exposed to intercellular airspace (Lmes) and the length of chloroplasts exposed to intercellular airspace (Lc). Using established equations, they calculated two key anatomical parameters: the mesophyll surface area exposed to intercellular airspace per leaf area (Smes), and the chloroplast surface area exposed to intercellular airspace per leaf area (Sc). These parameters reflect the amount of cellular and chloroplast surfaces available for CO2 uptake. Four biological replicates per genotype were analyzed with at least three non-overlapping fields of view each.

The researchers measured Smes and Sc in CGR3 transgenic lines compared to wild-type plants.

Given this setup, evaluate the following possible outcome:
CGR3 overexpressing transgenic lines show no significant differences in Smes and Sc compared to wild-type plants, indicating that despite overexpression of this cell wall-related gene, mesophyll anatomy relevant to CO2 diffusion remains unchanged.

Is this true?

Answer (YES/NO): NO